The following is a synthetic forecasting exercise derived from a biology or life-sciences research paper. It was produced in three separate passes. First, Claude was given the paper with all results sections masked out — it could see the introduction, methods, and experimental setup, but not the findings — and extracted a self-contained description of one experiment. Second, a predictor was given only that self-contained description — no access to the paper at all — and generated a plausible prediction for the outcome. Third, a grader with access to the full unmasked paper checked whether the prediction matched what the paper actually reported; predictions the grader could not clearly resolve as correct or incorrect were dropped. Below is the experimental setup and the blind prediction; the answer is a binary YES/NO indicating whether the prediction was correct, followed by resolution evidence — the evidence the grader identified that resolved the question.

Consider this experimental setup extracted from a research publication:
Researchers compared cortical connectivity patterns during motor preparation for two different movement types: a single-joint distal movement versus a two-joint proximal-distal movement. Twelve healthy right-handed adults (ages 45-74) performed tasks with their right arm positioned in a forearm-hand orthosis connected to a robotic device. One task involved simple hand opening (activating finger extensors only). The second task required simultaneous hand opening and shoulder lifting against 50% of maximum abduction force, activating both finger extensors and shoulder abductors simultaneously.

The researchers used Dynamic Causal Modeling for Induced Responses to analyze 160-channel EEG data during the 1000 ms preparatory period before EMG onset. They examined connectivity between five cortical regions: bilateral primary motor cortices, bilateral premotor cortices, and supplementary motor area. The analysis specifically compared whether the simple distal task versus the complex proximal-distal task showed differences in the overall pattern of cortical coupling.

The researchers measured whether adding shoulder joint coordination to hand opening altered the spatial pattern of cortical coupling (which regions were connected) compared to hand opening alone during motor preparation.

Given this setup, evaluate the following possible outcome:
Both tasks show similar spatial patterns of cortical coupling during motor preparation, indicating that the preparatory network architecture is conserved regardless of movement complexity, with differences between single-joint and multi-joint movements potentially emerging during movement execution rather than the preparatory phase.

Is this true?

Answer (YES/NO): NO